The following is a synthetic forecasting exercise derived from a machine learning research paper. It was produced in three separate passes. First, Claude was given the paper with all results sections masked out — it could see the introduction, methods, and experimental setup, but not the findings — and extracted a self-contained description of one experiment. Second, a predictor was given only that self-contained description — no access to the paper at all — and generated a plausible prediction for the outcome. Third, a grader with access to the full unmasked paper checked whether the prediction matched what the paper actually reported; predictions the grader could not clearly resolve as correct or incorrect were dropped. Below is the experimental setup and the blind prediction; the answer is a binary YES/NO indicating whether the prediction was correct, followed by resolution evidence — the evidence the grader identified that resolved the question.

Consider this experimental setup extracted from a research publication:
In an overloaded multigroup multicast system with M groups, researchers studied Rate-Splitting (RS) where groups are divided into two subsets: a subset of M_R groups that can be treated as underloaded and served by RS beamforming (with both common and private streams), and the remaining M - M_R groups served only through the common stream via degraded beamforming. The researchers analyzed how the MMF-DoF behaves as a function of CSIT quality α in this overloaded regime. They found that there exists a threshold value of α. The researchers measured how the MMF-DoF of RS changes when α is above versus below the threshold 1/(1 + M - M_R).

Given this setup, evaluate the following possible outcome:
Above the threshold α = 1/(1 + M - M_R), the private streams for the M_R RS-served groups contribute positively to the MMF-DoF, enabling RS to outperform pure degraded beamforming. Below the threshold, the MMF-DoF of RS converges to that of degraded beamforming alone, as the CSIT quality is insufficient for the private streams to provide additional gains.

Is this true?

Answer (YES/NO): NO